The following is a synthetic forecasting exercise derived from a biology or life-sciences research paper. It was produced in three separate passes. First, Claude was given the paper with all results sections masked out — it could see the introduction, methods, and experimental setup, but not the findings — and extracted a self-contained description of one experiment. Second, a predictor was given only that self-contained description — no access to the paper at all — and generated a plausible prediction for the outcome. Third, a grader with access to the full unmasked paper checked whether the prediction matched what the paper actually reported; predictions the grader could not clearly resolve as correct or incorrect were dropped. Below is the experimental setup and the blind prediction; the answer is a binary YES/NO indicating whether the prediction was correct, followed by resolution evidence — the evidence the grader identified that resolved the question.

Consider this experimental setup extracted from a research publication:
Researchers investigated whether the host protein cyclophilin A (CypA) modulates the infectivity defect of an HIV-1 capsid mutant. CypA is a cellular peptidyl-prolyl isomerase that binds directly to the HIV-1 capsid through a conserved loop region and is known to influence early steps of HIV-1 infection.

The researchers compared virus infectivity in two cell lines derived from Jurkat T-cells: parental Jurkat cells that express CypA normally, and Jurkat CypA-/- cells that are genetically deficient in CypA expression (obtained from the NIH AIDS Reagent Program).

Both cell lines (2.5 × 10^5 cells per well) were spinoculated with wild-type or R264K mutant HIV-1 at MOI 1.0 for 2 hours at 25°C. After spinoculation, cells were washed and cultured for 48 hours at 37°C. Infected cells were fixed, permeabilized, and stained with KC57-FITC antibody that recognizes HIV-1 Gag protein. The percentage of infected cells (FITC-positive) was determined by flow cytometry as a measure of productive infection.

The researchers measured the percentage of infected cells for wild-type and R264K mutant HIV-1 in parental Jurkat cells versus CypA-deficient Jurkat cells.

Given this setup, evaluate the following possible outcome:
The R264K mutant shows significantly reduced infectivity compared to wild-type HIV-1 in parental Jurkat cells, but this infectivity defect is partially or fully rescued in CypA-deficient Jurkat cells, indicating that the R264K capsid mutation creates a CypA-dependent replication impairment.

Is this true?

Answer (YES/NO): YES